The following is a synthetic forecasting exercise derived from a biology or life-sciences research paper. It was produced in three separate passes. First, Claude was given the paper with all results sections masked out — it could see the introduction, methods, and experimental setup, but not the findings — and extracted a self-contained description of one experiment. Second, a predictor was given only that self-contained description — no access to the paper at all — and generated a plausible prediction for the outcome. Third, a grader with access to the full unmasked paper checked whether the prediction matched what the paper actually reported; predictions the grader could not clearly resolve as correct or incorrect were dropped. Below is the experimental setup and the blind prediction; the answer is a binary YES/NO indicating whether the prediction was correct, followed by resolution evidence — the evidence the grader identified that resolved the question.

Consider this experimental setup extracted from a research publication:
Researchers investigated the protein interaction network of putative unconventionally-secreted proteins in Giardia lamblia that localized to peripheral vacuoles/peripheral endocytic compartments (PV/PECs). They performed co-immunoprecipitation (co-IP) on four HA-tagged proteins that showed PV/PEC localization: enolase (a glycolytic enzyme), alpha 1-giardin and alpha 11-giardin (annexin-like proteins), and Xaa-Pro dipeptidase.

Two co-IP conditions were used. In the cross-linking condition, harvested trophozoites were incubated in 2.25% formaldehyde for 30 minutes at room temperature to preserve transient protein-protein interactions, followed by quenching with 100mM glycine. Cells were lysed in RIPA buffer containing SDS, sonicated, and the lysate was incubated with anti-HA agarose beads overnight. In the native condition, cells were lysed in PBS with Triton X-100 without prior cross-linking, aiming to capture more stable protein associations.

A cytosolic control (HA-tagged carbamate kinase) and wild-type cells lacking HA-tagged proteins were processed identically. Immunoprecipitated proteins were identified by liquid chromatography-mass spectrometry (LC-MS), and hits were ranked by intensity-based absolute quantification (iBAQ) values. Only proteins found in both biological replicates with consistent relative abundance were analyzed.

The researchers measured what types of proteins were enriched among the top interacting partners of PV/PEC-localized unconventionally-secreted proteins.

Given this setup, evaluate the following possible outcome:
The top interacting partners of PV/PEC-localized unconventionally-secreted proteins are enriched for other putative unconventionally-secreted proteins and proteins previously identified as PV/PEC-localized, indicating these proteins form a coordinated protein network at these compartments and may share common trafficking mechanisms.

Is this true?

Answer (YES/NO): NO